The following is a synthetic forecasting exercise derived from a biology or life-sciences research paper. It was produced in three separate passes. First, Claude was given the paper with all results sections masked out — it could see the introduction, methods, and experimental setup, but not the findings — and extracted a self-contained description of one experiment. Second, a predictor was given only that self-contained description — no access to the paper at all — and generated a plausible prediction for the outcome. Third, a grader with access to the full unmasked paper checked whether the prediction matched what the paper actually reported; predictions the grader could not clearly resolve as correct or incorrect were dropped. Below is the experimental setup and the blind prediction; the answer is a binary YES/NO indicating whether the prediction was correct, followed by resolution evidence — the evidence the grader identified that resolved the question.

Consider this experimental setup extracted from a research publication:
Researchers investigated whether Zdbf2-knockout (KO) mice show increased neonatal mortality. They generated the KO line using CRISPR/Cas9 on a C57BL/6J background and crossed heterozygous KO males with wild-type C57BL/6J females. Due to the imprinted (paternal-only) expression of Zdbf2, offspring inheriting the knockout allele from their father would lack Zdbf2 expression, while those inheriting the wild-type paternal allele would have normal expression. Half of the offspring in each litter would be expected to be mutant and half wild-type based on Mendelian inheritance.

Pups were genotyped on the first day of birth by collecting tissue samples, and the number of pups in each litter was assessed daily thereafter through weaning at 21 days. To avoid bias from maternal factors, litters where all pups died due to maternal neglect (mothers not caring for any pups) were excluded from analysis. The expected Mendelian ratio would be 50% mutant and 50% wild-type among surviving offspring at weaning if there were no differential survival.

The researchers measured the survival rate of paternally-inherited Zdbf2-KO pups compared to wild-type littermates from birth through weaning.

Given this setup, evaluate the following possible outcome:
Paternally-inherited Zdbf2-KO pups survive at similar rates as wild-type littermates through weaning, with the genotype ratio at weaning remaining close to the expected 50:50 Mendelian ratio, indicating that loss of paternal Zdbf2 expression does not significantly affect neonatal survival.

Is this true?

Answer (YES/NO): NO